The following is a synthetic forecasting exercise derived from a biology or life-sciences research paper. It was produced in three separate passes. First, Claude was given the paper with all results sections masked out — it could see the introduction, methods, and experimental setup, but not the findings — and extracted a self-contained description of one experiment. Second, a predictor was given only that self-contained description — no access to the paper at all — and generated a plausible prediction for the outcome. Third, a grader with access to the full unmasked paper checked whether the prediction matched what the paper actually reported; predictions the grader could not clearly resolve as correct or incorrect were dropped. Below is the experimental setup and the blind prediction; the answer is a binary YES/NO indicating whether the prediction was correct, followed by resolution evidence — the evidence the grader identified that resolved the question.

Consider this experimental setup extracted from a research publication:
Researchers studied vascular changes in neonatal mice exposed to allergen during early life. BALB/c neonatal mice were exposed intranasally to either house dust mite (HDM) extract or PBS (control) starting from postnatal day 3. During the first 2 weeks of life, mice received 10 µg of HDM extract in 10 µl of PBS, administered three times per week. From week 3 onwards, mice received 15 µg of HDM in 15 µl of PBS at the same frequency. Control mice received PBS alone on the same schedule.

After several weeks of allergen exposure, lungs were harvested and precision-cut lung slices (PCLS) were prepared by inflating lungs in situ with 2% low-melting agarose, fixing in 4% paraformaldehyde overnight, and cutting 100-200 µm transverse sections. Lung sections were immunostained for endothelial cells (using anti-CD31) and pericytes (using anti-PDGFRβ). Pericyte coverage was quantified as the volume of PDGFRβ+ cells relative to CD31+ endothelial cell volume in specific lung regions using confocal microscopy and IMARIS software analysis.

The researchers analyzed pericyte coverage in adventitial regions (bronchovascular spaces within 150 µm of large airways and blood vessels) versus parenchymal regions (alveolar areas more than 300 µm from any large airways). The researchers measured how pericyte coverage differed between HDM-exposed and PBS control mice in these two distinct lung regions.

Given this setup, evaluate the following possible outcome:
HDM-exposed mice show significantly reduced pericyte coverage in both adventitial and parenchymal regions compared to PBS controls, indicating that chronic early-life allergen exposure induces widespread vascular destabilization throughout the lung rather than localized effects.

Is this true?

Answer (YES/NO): NO